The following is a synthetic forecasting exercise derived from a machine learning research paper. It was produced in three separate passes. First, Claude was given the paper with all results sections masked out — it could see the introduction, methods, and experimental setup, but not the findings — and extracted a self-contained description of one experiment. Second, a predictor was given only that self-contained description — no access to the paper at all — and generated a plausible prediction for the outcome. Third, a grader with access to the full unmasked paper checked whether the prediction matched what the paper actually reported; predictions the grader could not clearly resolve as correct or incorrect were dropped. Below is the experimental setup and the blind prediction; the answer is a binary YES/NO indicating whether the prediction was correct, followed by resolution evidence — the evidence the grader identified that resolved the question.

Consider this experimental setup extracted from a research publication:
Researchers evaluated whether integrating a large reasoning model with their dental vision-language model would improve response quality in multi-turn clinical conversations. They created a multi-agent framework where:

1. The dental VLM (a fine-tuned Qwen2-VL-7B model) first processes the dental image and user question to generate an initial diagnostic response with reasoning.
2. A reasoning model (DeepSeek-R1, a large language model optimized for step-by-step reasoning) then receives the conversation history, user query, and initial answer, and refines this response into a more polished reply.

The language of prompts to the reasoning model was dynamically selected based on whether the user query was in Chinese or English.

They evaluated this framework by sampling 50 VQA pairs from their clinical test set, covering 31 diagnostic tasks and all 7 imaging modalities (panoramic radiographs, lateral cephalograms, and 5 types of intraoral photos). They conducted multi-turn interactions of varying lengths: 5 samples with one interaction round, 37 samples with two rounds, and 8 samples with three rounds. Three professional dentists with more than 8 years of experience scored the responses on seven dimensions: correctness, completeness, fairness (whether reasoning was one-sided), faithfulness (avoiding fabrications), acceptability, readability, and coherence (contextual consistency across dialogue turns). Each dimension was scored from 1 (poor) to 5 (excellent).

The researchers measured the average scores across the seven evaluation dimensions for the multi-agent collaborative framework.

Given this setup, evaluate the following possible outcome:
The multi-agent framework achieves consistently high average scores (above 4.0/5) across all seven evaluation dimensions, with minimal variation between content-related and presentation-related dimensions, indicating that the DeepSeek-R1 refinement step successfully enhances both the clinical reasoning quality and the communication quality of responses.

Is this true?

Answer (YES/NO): NO